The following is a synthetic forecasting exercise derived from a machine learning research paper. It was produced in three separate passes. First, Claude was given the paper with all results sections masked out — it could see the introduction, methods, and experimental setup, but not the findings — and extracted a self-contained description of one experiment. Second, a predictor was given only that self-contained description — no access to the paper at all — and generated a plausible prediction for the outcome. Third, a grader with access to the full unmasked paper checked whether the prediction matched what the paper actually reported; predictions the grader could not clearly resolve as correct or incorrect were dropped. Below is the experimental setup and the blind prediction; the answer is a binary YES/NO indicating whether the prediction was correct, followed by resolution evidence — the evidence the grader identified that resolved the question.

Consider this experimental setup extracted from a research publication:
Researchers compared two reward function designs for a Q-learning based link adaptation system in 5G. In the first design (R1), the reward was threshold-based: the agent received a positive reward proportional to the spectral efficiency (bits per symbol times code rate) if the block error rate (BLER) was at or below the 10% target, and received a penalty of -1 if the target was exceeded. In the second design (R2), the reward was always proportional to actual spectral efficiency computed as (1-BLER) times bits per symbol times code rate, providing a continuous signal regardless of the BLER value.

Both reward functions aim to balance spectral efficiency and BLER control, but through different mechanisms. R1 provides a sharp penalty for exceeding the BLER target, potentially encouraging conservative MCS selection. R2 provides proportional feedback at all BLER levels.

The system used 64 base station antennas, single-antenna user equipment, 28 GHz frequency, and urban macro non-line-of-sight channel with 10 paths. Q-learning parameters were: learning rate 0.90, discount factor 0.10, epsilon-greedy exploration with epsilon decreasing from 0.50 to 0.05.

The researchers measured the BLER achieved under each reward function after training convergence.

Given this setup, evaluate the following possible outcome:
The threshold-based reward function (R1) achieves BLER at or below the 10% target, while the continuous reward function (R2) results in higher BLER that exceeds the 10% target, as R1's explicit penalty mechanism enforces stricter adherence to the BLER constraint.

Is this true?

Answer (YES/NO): NO